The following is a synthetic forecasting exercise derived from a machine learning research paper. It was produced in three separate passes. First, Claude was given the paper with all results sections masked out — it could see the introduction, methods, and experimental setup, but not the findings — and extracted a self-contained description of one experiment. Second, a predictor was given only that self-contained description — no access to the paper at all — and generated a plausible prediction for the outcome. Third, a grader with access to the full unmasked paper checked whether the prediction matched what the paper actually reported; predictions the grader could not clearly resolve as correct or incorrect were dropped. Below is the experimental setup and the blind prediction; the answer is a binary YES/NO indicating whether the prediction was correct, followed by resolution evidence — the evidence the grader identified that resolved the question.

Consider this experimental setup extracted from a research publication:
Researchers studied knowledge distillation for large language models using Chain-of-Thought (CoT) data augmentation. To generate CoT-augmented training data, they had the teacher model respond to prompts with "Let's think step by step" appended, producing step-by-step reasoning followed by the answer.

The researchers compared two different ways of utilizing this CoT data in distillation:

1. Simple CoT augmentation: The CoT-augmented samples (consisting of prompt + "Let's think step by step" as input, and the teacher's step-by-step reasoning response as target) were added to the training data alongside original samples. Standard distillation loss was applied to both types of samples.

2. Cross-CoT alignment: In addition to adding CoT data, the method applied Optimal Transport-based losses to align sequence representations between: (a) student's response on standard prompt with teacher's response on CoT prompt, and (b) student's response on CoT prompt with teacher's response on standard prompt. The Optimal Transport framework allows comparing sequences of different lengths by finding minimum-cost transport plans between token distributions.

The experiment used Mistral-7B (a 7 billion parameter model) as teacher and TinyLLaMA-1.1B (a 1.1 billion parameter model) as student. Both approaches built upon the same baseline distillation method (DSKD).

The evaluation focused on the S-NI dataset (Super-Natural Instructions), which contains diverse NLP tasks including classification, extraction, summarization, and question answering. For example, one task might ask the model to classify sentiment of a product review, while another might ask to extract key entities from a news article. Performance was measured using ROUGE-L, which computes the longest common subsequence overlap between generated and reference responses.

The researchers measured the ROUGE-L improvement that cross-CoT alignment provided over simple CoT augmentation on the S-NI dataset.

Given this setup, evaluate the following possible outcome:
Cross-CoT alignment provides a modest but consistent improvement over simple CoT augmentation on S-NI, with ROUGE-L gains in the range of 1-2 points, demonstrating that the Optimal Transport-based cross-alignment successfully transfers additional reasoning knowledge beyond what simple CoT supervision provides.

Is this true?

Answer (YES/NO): NO